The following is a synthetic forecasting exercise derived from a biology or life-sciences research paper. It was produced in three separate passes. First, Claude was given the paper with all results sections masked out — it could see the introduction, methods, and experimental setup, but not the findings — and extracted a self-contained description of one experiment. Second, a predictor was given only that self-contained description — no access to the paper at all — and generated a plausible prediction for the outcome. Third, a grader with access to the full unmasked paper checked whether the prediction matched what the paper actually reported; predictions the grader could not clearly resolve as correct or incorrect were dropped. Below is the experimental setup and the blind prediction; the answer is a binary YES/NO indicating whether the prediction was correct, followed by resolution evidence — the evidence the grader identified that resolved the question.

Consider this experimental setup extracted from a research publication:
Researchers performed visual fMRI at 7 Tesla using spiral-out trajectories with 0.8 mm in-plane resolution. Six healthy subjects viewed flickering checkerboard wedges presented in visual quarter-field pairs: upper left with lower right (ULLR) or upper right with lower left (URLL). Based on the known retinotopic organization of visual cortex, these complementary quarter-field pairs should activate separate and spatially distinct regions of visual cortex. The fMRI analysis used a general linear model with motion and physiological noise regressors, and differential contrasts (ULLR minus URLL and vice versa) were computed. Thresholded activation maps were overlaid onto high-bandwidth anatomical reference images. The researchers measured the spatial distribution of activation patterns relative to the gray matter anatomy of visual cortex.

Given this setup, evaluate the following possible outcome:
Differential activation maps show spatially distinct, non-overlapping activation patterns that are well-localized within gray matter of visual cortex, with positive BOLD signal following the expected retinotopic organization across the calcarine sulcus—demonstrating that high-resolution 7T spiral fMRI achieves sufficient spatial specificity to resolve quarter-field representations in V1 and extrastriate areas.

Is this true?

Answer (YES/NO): YES